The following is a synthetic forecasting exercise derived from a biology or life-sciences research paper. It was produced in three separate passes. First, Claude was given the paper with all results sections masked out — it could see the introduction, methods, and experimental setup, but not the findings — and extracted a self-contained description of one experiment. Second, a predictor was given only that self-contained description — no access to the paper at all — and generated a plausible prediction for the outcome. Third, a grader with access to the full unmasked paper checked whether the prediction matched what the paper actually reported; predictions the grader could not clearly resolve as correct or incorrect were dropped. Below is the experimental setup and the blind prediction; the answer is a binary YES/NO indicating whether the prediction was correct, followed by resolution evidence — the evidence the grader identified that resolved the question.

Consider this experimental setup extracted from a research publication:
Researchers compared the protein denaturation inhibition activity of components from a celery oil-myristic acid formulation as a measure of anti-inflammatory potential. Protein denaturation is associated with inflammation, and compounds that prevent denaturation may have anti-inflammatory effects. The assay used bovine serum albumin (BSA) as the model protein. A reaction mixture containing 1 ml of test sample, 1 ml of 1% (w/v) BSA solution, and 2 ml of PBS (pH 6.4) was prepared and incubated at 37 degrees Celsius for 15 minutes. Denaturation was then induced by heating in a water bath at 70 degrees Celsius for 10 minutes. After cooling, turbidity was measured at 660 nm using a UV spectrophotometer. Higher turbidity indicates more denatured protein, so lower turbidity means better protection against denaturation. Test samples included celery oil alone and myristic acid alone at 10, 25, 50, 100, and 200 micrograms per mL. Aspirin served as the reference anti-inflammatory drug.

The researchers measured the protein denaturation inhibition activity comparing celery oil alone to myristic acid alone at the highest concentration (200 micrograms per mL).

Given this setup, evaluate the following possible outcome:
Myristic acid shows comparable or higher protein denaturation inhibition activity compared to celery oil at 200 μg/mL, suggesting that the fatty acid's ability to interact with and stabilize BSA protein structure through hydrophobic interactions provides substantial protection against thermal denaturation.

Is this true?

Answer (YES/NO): YES